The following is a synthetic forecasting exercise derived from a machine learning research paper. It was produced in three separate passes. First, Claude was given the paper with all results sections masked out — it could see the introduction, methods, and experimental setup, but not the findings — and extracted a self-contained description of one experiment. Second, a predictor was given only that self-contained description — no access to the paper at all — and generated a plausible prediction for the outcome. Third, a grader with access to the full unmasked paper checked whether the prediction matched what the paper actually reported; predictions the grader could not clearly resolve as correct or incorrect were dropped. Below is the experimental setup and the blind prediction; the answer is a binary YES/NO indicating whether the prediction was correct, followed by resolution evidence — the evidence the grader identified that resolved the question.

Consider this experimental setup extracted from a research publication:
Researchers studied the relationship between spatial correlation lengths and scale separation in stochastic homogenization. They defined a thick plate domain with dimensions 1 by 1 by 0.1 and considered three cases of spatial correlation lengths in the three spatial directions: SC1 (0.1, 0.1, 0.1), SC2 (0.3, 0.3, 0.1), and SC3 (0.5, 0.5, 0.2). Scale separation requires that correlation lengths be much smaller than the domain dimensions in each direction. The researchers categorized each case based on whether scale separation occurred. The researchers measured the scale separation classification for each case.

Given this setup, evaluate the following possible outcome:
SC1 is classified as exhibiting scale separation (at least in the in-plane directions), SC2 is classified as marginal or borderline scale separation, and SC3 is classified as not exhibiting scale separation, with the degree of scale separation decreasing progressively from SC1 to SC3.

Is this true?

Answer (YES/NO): NO